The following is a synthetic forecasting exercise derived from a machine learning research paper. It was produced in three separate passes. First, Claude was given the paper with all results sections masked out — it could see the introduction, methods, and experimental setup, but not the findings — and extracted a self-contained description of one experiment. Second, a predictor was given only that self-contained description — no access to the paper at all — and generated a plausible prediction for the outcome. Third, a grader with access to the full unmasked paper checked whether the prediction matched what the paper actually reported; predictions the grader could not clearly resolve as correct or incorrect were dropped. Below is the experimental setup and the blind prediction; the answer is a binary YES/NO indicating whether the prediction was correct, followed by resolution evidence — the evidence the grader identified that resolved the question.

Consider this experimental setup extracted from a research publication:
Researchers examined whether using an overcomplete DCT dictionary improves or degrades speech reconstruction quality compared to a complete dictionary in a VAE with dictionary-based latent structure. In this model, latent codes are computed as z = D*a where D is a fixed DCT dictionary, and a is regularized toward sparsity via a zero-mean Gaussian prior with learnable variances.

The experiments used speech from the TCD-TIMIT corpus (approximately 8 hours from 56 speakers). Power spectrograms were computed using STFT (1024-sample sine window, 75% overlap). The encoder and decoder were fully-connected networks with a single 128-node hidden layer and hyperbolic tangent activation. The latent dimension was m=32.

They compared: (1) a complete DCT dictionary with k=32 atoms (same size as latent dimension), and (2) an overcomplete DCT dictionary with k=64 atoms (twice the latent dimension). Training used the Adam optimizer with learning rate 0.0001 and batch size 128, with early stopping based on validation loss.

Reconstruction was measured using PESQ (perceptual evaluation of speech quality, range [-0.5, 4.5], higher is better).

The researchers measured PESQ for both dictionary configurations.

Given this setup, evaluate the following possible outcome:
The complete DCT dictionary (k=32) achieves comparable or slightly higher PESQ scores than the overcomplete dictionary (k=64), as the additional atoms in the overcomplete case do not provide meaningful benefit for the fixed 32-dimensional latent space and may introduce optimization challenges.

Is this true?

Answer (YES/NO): YES